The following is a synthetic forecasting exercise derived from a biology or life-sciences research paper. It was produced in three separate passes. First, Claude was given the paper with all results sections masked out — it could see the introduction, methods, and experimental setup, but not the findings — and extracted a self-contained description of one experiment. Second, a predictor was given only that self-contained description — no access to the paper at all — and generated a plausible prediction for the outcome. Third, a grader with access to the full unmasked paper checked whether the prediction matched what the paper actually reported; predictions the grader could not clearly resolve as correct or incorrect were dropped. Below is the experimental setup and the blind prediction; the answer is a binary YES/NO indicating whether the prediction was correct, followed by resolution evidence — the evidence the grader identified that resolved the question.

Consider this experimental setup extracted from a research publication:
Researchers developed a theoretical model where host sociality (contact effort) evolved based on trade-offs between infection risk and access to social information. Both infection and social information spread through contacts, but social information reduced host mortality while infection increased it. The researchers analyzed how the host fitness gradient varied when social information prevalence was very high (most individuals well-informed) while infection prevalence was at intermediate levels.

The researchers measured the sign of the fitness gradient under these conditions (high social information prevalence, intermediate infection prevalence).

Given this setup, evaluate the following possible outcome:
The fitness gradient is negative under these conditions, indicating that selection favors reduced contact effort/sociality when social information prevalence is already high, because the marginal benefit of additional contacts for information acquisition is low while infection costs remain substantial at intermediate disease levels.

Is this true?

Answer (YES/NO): YES